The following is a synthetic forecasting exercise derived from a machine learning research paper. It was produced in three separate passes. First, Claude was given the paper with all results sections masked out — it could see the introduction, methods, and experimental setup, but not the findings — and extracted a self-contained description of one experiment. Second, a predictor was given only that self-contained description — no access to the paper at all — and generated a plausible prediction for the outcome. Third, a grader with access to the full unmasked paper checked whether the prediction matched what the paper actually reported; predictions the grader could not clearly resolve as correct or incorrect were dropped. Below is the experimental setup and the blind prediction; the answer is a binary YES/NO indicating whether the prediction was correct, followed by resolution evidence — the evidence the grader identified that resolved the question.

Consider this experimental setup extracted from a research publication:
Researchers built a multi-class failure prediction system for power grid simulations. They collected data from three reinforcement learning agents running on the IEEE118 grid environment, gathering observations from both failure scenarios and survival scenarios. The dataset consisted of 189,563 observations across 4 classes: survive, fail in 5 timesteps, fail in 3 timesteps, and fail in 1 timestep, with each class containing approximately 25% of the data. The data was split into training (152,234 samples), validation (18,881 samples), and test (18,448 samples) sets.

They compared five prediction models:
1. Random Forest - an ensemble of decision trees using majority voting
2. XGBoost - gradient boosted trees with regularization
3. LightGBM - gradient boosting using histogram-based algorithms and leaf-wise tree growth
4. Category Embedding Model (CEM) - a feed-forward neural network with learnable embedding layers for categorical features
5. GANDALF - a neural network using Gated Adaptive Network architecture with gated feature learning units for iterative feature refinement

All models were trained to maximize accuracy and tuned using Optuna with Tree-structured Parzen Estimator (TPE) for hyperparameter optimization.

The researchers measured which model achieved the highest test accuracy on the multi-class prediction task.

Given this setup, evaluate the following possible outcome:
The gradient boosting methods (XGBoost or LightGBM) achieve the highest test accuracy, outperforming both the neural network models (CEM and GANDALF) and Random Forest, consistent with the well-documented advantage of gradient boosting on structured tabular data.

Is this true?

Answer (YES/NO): YES